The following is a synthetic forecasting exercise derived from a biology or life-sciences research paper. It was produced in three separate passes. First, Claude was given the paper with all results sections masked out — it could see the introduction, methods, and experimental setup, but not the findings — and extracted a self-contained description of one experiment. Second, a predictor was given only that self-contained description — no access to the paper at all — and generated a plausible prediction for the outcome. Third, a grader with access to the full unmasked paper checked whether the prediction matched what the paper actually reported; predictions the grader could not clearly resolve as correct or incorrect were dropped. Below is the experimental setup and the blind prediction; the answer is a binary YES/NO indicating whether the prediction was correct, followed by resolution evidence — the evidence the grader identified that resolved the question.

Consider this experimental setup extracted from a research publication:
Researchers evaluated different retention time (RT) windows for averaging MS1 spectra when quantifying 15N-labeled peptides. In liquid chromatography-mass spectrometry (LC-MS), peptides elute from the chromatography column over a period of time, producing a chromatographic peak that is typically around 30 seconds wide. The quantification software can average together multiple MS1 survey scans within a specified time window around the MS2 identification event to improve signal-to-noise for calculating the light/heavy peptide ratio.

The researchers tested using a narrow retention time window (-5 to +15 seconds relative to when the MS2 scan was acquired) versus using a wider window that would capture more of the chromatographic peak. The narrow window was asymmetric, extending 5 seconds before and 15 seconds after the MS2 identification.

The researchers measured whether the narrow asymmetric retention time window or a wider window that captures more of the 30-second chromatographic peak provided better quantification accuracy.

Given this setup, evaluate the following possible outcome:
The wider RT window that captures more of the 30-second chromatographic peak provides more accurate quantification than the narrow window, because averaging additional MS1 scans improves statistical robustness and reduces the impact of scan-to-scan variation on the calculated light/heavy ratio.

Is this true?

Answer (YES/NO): NO